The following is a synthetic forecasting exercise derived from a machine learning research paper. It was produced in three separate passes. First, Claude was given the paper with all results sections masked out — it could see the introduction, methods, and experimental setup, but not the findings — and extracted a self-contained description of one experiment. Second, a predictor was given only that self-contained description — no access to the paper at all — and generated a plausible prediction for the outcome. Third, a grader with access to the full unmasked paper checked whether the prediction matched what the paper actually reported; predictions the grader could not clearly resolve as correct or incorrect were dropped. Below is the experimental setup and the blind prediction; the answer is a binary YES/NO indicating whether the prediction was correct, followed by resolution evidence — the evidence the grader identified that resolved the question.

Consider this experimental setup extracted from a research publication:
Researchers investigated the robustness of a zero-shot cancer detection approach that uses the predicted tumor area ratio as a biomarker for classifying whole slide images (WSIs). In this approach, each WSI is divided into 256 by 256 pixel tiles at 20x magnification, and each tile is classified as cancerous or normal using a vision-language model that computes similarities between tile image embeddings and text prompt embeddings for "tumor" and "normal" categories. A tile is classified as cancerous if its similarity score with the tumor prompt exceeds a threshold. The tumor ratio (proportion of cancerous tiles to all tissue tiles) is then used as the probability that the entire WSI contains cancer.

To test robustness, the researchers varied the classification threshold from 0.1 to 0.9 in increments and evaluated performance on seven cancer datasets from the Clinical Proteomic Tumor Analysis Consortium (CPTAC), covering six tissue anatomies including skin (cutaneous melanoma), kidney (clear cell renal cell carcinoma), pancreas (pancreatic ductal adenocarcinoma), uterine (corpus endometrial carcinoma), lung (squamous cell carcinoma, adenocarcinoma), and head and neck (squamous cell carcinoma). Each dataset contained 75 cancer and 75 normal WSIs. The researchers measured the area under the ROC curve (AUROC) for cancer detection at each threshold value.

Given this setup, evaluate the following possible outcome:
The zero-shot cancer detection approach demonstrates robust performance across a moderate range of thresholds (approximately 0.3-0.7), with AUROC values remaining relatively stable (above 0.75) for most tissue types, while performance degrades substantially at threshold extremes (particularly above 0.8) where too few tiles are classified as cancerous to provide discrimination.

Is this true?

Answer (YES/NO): NO